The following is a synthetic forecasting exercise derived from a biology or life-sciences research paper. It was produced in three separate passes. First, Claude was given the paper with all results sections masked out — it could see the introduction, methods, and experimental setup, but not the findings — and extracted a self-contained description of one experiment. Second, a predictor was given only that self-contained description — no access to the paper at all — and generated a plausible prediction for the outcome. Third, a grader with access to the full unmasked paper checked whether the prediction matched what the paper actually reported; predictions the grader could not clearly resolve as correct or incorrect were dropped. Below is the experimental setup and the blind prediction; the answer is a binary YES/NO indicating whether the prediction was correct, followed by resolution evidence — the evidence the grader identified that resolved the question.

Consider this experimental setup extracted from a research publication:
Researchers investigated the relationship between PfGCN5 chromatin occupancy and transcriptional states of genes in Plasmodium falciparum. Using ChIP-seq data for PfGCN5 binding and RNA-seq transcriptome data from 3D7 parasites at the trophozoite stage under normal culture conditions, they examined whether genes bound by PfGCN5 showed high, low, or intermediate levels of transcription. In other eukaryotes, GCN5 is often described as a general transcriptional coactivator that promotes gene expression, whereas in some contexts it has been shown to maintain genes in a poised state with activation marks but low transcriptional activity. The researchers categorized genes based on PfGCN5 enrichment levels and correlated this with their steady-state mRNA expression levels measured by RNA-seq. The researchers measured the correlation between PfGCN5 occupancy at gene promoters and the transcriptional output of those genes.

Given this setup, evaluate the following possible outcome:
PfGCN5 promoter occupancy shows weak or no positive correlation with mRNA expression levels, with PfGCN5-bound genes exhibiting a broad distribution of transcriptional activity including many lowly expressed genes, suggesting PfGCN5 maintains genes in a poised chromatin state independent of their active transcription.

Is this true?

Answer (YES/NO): YES